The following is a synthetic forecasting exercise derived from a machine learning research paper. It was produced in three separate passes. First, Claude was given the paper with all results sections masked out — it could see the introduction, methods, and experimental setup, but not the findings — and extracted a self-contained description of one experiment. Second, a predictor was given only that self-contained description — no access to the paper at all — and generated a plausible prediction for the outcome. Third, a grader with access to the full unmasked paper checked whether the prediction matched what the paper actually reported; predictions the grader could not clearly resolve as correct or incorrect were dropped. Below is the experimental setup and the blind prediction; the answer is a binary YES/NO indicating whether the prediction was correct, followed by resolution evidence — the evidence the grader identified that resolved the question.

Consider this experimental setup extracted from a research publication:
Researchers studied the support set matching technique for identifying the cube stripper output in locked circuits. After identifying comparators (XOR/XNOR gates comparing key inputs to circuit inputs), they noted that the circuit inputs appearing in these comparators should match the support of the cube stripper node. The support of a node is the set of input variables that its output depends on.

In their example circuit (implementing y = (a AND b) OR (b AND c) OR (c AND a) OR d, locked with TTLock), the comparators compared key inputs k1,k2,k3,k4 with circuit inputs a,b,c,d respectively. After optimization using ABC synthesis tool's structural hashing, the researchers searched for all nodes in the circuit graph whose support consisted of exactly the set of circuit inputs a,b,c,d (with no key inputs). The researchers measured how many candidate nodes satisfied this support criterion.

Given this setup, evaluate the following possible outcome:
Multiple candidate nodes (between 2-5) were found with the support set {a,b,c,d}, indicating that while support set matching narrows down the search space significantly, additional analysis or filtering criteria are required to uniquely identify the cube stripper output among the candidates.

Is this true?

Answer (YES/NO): YES